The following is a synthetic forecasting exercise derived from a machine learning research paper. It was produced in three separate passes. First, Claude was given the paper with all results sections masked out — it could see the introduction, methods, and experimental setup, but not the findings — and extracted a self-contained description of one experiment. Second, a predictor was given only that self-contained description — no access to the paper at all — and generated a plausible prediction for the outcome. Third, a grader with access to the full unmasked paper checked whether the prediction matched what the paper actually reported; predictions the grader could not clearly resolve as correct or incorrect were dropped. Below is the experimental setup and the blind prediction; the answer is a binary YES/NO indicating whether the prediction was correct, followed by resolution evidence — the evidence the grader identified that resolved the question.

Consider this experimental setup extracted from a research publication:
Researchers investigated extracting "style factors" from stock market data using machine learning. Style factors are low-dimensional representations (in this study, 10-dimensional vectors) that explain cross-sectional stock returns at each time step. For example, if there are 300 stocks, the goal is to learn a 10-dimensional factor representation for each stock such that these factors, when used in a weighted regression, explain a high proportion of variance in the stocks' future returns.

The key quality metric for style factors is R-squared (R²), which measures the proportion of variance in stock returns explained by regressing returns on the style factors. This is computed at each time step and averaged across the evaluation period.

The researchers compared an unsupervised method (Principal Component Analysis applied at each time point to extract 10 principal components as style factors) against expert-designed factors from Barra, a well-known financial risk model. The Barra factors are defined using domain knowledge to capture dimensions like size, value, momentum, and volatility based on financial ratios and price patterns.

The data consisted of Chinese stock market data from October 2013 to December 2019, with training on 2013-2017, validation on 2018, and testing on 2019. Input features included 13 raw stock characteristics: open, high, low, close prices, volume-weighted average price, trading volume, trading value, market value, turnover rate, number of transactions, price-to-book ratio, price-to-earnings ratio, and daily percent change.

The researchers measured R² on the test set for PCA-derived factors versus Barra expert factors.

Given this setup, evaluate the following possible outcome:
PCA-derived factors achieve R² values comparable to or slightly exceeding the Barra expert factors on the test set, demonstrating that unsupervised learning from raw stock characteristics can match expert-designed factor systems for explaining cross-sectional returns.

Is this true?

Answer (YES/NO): NO